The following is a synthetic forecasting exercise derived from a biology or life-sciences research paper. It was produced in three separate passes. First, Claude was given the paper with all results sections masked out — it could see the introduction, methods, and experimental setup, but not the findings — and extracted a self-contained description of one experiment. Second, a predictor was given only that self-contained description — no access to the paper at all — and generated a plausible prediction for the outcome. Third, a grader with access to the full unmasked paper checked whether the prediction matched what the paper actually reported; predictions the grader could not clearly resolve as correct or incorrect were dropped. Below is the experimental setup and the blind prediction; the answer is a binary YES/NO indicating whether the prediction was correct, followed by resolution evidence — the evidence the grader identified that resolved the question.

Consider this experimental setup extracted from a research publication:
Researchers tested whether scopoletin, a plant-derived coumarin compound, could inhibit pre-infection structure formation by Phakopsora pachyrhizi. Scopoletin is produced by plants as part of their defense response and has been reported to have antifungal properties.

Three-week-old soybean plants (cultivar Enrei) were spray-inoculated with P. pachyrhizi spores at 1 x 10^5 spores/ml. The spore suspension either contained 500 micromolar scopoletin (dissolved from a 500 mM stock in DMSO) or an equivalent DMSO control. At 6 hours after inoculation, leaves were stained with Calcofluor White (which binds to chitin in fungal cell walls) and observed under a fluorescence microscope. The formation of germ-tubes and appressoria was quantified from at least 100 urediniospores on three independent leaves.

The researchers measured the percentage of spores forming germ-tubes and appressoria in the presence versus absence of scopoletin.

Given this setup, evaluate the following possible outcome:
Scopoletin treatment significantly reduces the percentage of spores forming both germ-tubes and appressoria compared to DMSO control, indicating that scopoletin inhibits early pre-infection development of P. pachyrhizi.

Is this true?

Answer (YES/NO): YES